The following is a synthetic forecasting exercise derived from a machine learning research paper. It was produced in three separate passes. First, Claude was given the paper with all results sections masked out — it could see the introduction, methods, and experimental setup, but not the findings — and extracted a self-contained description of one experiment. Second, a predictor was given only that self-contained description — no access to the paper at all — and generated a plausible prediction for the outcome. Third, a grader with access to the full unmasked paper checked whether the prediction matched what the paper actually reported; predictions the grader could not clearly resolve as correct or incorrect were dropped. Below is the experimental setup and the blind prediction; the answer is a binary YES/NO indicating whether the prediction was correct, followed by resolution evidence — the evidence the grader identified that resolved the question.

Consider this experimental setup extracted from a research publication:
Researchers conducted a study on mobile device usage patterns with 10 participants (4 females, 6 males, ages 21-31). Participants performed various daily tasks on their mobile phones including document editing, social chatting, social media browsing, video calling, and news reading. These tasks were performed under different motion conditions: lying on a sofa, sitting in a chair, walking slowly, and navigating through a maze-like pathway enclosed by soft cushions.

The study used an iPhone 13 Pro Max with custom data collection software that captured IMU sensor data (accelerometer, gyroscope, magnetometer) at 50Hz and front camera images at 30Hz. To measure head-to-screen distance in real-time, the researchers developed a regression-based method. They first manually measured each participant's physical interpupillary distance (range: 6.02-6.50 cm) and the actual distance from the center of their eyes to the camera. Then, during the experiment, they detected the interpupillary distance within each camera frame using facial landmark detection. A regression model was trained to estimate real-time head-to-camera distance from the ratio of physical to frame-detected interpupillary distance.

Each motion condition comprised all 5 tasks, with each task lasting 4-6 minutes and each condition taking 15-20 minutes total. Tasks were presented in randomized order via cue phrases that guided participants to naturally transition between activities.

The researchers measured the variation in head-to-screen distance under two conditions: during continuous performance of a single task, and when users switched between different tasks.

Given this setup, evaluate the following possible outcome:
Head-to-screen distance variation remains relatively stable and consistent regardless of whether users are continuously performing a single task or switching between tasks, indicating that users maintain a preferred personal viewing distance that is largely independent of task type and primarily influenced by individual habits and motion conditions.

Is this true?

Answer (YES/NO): NO